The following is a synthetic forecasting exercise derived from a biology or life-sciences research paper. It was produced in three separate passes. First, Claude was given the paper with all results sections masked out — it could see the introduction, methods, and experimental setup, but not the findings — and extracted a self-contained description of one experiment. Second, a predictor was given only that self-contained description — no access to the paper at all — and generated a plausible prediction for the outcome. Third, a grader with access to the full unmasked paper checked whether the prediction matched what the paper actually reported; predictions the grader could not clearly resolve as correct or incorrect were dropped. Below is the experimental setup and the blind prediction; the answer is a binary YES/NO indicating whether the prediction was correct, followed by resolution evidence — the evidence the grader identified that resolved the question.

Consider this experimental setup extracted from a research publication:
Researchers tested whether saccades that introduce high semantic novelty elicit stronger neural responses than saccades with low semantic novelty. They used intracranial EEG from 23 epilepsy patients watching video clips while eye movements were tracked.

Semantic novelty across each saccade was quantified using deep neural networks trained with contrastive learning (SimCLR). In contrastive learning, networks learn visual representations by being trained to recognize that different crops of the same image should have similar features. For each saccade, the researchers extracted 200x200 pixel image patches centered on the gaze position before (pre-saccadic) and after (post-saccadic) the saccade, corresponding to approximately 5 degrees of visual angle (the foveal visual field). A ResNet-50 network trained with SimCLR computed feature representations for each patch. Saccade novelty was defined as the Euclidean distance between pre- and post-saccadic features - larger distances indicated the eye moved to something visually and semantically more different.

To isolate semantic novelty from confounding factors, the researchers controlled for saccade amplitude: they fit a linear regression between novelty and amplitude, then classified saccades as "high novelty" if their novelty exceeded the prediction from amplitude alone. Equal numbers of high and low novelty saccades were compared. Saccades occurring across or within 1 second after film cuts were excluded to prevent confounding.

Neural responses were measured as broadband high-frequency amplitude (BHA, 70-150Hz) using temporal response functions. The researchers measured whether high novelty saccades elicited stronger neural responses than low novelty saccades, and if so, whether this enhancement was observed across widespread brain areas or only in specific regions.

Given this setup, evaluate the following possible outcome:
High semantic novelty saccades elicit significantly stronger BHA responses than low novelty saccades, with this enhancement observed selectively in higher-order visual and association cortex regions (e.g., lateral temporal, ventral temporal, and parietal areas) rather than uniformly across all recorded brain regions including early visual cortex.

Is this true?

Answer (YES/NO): NO